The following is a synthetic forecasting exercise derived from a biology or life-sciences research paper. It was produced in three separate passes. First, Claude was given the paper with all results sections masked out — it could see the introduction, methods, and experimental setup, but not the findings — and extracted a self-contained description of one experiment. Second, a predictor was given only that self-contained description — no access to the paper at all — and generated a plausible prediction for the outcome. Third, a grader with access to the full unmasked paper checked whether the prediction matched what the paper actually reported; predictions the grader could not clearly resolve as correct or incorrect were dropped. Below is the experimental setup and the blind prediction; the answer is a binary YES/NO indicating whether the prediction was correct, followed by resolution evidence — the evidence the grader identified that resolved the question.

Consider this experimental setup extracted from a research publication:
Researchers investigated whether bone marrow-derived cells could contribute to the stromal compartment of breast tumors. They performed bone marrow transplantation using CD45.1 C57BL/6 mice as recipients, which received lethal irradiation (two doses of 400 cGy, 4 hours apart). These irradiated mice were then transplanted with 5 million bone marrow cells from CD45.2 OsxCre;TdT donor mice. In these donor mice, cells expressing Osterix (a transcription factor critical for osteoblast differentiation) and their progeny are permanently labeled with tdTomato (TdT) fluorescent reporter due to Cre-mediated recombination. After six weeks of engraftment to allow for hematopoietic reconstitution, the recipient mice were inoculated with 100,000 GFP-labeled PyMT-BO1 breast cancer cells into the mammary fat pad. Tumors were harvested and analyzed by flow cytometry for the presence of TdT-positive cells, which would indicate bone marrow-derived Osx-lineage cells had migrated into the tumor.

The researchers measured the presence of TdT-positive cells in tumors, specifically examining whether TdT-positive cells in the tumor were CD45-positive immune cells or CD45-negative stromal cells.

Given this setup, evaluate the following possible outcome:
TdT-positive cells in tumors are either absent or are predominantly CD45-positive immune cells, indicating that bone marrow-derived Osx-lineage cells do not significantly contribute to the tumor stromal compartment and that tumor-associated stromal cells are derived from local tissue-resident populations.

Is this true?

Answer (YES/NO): NO